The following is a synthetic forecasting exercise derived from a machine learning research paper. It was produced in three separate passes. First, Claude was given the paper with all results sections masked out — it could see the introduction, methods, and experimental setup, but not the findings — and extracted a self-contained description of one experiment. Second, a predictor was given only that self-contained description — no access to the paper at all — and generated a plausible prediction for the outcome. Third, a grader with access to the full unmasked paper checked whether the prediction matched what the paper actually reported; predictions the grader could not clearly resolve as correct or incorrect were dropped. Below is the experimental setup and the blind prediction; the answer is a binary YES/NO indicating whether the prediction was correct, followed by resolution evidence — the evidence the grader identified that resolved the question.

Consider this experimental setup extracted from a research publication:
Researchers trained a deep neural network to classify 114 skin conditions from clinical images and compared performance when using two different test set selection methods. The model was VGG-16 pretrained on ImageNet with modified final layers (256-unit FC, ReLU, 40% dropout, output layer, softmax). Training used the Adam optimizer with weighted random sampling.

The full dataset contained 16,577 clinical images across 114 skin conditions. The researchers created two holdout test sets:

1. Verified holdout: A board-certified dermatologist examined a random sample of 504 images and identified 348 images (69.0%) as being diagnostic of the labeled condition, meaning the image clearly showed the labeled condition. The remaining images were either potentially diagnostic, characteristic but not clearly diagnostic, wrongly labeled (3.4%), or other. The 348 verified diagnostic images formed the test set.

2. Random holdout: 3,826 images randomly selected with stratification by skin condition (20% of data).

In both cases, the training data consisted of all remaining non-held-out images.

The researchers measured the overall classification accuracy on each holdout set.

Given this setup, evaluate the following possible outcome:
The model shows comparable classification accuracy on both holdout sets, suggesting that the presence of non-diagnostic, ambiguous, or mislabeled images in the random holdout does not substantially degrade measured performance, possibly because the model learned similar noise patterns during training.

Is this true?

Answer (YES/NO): NO